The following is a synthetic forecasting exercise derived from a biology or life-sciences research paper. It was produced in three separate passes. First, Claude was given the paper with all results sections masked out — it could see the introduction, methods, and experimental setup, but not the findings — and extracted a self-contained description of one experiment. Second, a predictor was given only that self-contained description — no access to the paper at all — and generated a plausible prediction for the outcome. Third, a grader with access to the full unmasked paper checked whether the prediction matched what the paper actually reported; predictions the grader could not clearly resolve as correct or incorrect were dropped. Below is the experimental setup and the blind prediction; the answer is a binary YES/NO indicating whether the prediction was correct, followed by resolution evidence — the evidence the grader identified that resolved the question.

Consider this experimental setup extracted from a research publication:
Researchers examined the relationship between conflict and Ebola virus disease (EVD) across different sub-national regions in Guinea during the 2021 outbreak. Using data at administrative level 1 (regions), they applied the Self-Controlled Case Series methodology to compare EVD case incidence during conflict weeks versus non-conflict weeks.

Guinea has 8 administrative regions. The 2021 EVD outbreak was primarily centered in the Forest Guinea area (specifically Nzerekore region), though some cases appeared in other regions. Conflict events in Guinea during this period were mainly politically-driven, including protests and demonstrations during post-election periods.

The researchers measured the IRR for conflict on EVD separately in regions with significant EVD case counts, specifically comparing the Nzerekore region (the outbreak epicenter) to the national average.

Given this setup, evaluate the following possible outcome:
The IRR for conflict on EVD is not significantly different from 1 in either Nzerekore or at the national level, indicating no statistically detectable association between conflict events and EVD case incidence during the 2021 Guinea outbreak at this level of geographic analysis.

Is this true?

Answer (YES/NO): NO